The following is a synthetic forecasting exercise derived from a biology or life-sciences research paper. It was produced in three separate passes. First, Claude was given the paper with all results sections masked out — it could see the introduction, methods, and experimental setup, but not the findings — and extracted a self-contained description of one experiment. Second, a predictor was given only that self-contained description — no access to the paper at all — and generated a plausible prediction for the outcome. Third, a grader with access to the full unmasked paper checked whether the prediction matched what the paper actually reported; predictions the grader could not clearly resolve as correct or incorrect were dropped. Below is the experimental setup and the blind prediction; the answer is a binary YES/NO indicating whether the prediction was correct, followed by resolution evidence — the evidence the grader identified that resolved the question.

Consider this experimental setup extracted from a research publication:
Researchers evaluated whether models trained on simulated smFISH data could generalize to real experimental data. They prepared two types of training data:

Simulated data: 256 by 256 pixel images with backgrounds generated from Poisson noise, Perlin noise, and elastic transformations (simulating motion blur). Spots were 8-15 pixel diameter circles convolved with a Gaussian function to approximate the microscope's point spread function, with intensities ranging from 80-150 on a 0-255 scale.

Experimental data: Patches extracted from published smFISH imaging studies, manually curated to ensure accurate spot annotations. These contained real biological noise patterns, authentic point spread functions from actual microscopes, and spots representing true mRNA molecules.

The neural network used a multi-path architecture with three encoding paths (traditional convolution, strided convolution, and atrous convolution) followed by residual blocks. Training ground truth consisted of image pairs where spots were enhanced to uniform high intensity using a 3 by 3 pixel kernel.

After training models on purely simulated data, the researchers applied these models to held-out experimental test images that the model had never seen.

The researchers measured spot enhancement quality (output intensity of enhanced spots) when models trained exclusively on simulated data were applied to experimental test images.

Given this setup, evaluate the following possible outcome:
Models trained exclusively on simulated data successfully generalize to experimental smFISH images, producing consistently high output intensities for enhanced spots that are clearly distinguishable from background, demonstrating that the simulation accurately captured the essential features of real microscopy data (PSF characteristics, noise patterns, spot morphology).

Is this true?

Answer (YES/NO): YES